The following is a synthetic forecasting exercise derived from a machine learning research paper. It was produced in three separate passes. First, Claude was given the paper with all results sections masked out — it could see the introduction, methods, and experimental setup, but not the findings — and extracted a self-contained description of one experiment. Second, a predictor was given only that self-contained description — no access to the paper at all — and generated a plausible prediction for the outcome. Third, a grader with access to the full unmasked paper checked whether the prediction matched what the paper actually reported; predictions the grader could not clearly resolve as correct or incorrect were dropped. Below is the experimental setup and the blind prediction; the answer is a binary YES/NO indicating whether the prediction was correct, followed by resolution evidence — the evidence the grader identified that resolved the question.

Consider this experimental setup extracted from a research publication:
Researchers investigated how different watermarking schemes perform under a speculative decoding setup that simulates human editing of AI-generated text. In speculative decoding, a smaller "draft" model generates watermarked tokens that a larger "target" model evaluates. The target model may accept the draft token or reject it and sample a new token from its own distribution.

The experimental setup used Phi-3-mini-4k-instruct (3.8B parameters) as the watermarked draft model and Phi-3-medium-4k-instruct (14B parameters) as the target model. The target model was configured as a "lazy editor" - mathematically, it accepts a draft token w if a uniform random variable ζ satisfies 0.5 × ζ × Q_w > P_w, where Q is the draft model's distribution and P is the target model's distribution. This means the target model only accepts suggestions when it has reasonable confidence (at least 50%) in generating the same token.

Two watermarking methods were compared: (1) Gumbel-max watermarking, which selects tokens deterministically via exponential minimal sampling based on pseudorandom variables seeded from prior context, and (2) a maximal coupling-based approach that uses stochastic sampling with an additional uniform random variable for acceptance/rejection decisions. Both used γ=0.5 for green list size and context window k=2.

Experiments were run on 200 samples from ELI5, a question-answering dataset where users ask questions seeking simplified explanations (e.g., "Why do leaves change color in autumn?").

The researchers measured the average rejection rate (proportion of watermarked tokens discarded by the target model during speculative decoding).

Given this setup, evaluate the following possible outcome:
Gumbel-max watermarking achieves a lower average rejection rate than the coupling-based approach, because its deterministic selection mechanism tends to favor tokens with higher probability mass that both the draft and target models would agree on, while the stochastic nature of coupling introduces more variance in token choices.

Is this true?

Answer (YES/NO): NO